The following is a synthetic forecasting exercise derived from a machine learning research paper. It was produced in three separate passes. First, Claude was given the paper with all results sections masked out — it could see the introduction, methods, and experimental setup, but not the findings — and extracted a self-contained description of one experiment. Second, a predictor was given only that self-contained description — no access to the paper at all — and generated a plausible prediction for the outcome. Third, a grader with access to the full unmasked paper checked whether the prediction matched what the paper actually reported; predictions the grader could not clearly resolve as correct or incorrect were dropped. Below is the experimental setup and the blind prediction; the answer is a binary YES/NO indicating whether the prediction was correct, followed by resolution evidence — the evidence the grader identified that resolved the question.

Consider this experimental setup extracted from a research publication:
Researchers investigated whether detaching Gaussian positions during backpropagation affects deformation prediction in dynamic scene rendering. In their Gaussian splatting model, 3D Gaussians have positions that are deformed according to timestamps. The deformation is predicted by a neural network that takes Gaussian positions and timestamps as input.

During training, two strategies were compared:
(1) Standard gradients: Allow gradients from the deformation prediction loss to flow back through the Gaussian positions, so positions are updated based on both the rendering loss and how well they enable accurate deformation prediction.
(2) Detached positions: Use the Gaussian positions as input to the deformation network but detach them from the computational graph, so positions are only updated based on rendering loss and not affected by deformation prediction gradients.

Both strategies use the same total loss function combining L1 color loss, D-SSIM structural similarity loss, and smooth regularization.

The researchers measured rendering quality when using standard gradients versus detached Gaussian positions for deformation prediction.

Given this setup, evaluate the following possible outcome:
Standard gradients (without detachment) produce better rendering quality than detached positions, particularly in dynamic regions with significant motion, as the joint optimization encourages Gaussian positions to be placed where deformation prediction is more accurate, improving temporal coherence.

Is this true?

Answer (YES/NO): NO